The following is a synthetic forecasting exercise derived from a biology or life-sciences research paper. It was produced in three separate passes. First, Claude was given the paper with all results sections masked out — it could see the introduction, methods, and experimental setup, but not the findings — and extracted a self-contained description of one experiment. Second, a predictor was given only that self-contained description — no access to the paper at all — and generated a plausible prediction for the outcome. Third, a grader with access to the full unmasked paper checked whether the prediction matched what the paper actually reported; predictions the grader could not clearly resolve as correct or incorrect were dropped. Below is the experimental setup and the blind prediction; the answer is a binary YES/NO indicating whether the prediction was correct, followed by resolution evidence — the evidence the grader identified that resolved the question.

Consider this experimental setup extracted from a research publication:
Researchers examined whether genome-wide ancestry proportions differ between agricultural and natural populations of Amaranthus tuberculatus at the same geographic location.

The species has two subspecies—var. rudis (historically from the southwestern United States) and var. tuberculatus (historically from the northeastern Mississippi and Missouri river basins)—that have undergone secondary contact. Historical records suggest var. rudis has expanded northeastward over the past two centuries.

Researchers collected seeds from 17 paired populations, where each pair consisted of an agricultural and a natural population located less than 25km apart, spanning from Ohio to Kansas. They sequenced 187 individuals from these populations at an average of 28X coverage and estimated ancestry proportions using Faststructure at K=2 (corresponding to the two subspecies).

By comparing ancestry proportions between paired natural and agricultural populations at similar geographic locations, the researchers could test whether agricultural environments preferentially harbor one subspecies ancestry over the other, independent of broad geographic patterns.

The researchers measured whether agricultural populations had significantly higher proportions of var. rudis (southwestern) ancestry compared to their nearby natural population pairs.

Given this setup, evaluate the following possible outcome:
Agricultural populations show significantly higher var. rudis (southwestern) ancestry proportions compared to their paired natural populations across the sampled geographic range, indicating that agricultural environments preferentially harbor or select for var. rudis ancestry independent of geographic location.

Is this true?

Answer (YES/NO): YES